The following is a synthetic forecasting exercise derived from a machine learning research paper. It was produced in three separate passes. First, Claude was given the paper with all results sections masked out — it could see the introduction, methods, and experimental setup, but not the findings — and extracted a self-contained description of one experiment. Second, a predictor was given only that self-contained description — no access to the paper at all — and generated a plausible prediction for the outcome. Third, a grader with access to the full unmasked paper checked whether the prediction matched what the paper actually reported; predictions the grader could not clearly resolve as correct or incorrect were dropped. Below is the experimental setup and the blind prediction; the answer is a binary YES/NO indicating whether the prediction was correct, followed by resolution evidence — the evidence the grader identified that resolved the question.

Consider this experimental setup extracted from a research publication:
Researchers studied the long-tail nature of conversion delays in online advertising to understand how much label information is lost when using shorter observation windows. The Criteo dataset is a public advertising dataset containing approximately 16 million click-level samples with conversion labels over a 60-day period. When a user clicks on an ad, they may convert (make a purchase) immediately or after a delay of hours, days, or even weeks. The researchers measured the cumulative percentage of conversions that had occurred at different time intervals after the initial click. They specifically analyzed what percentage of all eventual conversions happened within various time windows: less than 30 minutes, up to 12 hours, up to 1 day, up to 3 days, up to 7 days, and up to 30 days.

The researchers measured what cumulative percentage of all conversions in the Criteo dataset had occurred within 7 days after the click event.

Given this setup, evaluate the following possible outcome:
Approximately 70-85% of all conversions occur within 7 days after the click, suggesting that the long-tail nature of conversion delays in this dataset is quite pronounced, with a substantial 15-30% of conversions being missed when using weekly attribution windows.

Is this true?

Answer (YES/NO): YES